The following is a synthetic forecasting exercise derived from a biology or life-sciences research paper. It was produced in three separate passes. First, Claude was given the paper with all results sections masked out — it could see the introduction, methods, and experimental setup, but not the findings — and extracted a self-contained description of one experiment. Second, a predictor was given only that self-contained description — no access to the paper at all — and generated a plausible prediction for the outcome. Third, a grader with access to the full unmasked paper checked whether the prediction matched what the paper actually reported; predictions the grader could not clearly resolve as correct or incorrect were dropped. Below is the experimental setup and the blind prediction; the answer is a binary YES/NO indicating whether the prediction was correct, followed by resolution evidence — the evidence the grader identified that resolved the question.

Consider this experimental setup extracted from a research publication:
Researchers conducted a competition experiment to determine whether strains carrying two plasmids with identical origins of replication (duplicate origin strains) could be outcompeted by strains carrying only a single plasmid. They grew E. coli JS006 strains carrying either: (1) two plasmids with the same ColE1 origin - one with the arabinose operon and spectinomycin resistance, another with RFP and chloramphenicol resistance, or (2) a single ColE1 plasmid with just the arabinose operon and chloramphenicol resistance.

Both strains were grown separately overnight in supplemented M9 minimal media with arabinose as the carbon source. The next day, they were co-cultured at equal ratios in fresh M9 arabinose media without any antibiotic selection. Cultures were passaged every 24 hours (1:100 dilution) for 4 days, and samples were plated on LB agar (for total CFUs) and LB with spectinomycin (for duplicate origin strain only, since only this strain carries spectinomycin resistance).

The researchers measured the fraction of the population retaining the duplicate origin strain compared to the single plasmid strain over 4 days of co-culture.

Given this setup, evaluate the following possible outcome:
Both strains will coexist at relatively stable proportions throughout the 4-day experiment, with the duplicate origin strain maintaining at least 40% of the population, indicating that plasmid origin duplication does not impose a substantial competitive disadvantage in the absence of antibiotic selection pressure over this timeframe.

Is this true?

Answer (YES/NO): NO